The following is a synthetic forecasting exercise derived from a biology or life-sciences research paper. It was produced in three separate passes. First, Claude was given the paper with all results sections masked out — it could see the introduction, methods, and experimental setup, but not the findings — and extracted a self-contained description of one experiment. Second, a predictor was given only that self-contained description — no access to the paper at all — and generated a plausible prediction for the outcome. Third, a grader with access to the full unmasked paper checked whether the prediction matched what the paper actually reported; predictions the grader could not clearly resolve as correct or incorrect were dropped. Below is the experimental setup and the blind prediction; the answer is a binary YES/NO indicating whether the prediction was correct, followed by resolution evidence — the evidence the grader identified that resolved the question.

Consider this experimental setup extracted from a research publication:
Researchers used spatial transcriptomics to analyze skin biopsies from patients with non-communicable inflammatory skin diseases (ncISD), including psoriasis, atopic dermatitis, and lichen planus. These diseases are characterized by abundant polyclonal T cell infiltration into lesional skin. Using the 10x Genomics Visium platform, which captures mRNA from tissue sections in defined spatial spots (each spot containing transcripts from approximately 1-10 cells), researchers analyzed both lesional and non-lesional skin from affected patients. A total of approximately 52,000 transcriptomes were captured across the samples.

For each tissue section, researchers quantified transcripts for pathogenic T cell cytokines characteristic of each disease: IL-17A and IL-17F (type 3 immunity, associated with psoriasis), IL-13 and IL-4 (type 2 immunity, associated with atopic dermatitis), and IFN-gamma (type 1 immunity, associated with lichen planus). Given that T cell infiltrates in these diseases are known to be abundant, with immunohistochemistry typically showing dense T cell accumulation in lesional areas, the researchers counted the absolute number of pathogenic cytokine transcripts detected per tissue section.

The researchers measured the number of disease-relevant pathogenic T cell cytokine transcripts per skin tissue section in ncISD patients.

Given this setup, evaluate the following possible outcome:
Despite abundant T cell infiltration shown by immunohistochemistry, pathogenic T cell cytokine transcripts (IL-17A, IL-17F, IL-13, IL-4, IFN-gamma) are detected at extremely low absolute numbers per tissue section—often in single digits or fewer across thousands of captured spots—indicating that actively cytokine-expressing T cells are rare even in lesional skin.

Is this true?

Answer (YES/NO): YES